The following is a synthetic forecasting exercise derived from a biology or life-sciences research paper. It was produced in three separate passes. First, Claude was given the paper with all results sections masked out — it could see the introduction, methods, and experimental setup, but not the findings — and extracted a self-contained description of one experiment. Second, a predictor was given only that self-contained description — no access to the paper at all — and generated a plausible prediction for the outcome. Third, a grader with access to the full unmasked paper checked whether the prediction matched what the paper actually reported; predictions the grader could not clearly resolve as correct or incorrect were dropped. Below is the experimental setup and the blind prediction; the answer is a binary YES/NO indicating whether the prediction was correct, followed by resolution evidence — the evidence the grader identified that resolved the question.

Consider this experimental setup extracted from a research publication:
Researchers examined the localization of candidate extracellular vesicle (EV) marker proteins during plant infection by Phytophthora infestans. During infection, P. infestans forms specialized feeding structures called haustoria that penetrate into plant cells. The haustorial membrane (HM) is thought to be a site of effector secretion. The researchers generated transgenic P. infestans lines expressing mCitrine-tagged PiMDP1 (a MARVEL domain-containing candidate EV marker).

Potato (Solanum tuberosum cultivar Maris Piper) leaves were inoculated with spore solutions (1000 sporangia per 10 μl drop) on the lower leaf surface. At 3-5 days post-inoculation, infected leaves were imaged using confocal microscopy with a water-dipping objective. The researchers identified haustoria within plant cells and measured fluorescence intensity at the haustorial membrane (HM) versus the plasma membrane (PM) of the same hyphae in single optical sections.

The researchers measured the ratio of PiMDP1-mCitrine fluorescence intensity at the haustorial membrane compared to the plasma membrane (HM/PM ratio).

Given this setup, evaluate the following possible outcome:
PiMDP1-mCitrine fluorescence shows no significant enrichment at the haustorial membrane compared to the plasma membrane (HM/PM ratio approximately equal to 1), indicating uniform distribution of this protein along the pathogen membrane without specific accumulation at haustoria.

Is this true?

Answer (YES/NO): YES